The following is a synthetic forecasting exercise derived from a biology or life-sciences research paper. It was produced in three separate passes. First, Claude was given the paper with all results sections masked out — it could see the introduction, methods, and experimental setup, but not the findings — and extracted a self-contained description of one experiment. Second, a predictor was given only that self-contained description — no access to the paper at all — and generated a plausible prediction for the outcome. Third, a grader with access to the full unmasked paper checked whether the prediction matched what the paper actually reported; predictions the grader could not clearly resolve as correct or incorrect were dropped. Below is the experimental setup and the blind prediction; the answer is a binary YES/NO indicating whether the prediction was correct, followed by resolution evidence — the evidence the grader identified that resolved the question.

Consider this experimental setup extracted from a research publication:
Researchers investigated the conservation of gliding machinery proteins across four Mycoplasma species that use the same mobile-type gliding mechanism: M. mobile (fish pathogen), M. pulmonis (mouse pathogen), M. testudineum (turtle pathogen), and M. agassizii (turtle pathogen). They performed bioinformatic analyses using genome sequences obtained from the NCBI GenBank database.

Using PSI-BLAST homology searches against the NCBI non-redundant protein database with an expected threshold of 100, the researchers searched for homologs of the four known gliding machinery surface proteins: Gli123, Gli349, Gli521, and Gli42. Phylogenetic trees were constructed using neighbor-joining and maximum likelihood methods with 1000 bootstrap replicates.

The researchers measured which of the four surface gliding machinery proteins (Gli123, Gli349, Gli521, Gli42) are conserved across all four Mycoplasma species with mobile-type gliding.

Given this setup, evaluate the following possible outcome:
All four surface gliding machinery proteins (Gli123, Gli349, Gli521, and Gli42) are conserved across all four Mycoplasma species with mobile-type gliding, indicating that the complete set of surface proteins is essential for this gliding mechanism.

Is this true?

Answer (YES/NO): YES